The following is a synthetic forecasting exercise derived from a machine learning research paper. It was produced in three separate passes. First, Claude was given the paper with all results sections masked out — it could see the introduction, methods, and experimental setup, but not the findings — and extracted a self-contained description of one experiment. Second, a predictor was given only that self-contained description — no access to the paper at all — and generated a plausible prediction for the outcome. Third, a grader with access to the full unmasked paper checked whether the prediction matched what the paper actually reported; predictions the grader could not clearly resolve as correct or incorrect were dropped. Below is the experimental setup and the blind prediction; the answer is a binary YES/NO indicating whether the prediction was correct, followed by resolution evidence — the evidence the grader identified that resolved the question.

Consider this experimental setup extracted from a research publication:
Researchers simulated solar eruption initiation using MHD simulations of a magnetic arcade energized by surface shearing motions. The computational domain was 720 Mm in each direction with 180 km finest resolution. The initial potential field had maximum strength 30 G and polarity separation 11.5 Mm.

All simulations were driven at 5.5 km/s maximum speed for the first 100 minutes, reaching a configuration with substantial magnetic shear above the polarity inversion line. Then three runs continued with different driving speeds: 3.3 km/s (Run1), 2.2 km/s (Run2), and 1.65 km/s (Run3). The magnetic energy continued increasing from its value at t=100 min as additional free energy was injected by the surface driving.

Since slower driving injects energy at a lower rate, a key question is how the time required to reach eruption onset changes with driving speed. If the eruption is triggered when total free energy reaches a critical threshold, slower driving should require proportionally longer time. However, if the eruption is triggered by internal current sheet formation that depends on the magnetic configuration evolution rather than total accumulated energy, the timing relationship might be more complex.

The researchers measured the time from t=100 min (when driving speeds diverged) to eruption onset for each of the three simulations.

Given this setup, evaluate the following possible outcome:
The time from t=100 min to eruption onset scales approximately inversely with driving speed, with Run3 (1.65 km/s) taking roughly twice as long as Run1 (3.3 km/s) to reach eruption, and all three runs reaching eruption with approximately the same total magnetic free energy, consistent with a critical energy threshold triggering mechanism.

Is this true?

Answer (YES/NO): YES